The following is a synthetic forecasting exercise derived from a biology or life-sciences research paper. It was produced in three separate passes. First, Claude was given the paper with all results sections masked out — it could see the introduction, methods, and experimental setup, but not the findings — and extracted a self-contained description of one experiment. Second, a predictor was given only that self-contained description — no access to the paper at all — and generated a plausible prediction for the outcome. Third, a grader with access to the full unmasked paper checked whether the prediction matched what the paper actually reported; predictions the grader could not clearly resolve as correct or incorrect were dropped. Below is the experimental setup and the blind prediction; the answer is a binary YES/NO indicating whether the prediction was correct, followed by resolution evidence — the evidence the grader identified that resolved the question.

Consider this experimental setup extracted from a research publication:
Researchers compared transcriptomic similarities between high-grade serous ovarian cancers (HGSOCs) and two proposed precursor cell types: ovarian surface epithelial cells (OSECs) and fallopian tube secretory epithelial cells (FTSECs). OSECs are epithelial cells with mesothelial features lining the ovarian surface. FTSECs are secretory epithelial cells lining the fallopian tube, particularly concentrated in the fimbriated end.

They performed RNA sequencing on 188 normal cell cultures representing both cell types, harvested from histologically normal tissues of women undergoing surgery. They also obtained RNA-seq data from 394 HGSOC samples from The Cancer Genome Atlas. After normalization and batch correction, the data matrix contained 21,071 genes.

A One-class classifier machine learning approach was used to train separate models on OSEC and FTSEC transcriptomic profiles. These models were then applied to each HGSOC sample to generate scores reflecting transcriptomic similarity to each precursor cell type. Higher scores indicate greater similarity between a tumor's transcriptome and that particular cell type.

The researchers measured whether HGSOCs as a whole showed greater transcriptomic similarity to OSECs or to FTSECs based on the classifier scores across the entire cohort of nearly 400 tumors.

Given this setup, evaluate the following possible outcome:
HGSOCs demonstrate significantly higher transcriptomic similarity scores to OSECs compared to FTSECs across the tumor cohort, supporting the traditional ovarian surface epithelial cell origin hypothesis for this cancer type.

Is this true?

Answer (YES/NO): NO